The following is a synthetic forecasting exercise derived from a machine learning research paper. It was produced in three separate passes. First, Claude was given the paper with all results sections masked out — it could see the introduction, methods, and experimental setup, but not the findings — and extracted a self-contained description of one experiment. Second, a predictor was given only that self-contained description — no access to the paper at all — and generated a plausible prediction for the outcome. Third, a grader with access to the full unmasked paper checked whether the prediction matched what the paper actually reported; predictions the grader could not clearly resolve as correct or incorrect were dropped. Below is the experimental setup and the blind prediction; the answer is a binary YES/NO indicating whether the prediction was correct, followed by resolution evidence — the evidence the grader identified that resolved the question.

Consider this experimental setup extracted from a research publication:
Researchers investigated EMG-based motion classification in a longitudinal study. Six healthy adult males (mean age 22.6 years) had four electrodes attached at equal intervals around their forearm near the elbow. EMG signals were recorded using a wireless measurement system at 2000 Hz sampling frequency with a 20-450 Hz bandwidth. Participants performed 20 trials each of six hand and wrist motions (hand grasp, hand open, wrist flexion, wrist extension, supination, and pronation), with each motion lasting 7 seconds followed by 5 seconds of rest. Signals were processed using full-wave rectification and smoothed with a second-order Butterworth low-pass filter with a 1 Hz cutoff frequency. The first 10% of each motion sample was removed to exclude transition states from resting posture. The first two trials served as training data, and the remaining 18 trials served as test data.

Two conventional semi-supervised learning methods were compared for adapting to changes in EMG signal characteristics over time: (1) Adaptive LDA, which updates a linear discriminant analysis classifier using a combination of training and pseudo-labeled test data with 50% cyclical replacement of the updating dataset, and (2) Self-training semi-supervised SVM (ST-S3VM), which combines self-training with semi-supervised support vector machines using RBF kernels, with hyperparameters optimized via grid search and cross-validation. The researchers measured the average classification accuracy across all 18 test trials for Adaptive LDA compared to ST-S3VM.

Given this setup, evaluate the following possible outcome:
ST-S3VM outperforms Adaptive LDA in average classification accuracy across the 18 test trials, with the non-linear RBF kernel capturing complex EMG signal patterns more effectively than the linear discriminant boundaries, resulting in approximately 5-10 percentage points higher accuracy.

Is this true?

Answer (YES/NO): NO